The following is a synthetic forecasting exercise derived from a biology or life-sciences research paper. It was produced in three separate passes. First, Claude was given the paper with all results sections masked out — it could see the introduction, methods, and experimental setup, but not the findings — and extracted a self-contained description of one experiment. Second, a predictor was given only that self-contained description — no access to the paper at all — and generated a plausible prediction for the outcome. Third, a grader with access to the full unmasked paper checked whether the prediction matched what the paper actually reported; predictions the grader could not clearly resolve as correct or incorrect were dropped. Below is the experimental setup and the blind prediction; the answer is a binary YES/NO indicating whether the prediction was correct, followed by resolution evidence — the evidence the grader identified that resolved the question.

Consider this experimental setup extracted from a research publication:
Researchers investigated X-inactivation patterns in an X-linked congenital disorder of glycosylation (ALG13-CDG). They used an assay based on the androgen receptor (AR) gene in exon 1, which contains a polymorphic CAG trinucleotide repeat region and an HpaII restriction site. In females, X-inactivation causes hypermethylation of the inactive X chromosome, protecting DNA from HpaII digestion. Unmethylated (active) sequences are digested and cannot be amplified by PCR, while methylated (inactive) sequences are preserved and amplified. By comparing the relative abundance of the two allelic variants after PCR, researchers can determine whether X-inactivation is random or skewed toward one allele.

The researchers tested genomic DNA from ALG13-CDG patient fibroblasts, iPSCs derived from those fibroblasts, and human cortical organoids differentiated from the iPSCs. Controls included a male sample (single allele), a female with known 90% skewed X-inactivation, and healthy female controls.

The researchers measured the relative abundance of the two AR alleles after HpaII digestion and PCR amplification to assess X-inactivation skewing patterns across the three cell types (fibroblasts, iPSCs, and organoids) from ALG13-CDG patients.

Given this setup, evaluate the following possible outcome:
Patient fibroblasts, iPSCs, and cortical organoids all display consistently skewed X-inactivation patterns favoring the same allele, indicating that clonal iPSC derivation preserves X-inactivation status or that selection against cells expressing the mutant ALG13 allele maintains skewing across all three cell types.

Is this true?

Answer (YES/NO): NO